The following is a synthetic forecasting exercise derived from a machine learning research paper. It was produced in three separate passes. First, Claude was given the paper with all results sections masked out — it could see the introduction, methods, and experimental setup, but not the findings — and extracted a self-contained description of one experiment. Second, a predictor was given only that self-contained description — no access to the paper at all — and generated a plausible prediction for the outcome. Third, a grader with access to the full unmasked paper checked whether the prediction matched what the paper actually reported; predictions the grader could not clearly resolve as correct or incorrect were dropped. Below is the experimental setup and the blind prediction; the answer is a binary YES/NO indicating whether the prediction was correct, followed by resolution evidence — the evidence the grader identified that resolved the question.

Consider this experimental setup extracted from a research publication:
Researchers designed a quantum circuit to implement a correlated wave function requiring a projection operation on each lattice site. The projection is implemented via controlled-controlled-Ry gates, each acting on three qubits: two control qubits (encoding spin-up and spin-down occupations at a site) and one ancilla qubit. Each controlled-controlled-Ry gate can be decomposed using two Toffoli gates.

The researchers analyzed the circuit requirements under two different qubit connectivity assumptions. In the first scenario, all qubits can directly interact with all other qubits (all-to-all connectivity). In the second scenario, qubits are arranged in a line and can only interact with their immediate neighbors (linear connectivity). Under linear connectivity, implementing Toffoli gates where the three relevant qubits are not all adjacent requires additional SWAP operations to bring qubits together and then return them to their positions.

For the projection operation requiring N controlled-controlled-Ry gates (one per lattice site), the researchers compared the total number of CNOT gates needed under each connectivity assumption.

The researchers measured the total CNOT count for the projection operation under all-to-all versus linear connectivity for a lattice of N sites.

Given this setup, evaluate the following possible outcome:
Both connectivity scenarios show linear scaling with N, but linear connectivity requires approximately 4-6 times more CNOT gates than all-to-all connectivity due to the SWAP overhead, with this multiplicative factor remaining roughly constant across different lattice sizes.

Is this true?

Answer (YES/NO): NO